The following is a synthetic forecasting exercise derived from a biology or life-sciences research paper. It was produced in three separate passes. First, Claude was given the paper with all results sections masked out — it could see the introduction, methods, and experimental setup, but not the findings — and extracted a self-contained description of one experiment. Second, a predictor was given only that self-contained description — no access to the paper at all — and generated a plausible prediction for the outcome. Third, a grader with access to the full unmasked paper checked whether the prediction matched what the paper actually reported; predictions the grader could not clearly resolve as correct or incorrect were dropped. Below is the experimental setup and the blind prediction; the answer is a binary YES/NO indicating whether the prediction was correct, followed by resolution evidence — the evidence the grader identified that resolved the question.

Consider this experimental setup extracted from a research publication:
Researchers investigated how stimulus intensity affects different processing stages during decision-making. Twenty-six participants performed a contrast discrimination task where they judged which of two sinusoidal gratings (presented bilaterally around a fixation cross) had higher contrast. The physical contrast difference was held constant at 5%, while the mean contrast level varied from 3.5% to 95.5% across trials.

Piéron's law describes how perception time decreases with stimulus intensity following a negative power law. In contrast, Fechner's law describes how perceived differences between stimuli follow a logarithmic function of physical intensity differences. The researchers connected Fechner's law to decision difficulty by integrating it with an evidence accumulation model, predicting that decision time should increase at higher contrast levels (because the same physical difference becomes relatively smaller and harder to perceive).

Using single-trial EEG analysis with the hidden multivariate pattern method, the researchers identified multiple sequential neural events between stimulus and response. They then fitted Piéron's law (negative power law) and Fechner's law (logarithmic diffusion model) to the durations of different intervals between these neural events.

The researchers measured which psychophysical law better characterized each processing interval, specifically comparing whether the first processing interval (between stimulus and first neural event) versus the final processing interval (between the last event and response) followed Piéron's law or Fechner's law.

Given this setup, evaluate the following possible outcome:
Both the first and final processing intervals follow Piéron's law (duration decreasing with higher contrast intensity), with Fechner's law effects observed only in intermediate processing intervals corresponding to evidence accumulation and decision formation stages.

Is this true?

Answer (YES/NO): NO